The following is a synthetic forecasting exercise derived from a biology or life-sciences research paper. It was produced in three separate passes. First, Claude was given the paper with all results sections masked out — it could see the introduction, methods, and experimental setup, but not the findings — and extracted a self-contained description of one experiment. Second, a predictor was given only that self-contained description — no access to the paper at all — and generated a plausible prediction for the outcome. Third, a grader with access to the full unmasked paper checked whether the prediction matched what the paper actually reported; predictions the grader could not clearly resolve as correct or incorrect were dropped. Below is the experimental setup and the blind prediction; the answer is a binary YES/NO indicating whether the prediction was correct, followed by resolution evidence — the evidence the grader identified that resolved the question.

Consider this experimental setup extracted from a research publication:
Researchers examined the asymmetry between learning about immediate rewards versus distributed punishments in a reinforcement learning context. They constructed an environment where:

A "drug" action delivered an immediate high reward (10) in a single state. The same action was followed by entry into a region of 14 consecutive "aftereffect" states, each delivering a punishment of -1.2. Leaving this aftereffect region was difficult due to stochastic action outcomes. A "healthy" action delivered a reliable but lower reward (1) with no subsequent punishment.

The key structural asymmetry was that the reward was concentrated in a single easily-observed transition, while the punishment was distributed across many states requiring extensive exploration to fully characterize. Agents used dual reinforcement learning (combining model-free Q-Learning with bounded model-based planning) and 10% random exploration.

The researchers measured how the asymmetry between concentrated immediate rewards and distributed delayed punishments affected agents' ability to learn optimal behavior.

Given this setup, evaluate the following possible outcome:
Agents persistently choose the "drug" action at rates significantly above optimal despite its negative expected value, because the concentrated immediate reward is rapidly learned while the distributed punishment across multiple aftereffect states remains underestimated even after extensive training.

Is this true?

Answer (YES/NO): NO